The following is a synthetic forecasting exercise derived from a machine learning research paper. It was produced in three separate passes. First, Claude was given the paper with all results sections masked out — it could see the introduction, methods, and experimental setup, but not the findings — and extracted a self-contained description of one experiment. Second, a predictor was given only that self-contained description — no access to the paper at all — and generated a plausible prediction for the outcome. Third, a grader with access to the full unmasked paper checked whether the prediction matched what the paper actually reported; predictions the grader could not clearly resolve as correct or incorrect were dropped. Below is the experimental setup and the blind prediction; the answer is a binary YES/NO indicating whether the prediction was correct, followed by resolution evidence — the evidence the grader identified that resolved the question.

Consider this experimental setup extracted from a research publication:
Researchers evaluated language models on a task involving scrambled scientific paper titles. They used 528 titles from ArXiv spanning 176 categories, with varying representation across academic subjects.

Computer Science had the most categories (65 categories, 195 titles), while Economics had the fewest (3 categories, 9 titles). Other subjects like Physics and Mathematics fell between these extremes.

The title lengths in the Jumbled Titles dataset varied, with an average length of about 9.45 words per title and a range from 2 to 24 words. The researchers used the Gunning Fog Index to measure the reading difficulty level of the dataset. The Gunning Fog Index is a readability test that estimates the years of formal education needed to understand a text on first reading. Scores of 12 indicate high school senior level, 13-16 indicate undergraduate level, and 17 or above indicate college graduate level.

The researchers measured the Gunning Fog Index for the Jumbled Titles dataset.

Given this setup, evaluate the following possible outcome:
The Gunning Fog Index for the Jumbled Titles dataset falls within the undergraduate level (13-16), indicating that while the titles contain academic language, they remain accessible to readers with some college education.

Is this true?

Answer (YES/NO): NO